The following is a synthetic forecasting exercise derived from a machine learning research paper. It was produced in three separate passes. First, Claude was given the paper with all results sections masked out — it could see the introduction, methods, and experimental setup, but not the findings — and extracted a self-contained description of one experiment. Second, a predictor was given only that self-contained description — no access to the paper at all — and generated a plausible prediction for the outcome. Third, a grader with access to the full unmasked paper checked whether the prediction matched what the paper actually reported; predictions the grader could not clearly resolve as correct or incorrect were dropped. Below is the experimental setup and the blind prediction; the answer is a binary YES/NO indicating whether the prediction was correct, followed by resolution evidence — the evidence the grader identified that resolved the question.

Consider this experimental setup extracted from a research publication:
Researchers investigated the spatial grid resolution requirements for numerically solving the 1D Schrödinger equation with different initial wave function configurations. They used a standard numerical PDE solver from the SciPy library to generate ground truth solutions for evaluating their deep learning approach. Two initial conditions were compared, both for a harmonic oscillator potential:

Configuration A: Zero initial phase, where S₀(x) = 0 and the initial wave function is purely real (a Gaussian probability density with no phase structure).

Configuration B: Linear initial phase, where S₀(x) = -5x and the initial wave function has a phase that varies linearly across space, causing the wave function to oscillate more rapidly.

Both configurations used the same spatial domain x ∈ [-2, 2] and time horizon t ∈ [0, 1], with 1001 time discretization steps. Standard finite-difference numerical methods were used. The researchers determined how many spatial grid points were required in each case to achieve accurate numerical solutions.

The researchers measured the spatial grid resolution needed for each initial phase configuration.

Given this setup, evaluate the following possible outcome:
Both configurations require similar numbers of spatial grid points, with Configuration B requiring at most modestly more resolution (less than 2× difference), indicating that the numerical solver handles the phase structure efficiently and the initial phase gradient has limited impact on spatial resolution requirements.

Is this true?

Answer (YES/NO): NO